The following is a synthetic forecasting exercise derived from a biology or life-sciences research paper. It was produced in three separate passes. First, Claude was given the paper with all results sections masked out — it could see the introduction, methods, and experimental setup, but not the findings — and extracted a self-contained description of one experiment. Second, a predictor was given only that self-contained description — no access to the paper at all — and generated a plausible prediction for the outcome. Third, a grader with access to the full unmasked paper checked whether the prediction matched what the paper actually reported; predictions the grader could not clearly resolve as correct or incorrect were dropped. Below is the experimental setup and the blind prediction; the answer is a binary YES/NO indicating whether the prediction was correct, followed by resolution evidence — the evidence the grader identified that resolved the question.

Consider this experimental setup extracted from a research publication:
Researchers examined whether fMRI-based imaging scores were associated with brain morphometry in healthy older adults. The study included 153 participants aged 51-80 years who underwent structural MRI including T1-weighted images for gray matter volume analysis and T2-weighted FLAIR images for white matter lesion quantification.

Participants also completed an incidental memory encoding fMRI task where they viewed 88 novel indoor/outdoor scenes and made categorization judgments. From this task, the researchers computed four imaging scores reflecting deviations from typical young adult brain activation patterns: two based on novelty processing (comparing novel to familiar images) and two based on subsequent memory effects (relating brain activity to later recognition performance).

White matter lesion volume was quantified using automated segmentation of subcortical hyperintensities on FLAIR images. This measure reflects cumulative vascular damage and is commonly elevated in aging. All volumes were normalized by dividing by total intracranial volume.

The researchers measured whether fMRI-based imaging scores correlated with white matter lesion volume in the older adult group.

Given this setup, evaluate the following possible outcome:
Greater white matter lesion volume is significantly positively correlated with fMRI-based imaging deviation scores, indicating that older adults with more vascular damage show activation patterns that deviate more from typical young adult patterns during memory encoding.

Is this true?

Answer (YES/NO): NO